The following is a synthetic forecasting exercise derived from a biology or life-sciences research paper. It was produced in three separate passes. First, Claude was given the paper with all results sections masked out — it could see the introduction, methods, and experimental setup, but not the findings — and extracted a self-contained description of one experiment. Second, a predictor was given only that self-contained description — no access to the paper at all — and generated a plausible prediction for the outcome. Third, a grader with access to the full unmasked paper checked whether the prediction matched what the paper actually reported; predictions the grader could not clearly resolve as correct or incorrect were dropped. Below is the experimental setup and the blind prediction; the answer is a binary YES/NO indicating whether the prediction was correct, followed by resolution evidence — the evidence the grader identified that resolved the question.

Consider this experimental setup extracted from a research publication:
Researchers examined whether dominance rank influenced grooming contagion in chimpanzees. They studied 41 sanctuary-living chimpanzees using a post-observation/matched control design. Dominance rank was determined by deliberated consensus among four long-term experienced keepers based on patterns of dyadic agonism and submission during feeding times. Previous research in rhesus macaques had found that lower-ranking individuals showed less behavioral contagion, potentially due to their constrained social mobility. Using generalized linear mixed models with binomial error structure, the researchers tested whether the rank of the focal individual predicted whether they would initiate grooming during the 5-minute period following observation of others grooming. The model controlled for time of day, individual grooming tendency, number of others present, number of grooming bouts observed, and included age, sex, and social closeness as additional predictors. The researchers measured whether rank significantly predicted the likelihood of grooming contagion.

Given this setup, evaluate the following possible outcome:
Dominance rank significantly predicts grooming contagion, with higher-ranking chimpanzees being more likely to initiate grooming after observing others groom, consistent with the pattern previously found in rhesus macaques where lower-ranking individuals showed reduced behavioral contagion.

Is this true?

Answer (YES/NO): NO